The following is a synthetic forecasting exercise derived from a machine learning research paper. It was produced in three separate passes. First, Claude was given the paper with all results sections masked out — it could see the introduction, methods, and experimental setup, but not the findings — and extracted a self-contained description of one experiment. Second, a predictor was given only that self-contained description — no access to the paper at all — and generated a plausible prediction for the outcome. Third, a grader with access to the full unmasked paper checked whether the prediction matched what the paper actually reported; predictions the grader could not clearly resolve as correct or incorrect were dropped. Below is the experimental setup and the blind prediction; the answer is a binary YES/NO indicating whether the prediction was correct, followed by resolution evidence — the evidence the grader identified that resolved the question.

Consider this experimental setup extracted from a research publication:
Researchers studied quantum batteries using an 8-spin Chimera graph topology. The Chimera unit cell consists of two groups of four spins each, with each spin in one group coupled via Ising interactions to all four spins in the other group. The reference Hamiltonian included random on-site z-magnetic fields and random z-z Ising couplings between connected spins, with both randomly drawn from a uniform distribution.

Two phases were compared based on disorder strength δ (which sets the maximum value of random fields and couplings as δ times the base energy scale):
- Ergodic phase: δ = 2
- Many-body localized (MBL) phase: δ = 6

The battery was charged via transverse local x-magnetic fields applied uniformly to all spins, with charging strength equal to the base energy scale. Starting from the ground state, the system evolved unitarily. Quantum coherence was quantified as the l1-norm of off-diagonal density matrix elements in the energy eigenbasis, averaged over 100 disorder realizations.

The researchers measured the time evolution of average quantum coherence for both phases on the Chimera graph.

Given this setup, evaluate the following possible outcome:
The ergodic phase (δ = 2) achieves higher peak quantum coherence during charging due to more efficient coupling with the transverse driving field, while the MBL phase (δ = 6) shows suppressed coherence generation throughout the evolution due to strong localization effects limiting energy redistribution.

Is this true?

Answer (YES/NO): YES